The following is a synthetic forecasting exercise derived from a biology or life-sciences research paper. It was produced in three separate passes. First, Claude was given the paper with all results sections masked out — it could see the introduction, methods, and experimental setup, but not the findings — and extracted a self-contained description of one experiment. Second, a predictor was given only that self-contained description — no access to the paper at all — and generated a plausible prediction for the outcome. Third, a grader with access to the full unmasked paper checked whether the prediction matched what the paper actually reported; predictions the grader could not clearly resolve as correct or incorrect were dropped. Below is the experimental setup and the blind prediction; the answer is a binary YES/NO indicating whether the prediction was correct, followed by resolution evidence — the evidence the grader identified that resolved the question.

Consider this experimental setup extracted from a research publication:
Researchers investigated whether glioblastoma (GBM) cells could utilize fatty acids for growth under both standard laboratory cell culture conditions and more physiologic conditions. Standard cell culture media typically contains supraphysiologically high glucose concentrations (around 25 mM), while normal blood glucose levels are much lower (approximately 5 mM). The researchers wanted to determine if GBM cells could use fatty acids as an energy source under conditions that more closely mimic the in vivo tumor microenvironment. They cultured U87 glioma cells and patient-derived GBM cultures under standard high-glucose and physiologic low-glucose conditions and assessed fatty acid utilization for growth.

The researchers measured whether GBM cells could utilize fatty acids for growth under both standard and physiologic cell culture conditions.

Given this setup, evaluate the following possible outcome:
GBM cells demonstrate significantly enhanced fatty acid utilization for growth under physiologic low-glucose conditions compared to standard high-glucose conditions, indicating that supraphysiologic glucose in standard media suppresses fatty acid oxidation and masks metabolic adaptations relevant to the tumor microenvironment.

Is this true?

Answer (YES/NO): YES